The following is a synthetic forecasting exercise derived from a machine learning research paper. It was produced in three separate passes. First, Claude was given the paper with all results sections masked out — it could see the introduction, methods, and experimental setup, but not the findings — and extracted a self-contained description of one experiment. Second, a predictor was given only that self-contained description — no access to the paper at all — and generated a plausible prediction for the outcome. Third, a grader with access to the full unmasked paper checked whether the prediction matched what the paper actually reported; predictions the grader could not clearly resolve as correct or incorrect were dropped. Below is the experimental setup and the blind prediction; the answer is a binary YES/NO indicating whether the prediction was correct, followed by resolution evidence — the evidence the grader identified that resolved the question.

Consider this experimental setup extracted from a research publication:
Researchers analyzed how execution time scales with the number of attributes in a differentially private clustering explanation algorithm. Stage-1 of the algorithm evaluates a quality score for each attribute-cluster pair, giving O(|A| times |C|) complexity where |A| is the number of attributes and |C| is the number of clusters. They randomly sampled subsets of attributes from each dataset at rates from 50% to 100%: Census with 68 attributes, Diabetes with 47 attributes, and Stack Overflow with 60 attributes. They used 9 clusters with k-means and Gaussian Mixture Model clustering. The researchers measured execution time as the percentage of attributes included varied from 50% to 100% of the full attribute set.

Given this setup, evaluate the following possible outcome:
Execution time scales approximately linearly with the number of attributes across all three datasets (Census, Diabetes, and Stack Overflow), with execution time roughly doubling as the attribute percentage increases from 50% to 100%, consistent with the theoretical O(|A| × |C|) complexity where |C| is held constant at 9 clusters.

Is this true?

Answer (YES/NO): NO